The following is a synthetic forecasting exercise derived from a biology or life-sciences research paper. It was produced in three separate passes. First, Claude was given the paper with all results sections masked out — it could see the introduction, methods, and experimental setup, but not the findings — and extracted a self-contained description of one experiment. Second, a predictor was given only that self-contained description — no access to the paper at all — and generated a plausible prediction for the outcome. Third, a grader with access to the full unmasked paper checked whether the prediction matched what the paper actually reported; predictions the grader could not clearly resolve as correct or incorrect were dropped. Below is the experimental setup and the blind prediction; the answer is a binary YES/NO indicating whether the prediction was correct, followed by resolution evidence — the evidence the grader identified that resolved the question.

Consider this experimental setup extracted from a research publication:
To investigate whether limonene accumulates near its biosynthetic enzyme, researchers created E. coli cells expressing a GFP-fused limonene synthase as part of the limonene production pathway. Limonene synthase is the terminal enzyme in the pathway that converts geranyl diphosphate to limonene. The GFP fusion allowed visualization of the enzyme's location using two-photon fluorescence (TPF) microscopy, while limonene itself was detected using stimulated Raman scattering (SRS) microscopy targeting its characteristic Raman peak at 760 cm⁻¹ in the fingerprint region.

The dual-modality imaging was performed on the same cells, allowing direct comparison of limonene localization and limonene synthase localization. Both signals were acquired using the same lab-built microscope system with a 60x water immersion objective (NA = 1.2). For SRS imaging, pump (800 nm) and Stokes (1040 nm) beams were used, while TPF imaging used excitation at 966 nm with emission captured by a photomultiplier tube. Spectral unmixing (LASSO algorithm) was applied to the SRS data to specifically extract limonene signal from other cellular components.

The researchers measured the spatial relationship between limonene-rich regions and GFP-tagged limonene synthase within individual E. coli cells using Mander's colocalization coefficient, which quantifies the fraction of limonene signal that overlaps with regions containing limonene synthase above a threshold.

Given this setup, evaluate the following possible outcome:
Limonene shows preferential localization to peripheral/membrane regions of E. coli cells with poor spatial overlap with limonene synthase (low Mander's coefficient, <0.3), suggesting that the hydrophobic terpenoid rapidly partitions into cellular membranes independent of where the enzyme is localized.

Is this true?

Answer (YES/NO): NO